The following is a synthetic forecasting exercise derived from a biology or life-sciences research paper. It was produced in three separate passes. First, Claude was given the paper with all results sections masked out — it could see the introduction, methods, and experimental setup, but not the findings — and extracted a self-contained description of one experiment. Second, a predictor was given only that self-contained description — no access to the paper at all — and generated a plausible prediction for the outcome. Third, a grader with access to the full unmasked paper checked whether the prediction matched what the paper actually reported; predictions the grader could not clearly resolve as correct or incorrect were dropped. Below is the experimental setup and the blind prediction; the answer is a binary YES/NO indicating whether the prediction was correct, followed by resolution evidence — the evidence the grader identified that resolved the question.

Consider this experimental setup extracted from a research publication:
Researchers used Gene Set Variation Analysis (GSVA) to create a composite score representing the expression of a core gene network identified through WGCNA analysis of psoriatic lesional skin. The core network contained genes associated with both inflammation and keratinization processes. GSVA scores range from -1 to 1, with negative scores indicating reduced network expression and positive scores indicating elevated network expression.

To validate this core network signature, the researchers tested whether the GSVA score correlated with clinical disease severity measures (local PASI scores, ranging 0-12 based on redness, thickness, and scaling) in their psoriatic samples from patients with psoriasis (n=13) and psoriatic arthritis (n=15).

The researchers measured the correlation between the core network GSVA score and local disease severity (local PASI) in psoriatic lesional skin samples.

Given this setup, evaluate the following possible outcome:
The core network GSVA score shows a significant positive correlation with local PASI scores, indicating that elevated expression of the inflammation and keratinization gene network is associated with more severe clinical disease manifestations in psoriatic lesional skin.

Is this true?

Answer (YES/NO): YES